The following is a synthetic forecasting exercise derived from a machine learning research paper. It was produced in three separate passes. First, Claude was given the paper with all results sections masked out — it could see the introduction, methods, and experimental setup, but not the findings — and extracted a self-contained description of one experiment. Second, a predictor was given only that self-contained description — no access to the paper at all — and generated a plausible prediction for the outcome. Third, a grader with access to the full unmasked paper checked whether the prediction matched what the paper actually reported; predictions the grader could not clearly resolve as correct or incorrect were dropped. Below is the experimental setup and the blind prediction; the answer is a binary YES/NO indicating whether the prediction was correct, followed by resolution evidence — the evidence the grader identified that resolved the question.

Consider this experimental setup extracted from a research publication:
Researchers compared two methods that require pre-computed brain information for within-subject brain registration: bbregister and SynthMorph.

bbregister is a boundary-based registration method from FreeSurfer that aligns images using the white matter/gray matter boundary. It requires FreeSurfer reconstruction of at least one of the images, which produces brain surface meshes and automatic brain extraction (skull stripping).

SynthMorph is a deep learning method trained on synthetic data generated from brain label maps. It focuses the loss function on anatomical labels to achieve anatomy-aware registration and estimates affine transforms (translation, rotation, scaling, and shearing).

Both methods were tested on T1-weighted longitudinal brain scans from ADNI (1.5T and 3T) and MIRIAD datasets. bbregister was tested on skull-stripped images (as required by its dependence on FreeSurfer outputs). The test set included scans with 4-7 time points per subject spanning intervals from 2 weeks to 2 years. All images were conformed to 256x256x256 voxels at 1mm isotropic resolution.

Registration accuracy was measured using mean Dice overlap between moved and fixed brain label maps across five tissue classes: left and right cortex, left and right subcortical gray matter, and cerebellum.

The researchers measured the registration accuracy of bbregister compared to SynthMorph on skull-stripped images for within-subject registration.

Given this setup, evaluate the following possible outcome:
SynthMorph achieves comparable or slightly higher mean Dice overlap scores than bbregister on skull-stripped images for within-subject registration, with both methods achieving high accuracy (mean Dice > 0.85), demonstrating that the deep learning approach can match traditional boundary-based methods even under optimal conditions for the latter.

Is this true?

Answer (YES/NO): NO